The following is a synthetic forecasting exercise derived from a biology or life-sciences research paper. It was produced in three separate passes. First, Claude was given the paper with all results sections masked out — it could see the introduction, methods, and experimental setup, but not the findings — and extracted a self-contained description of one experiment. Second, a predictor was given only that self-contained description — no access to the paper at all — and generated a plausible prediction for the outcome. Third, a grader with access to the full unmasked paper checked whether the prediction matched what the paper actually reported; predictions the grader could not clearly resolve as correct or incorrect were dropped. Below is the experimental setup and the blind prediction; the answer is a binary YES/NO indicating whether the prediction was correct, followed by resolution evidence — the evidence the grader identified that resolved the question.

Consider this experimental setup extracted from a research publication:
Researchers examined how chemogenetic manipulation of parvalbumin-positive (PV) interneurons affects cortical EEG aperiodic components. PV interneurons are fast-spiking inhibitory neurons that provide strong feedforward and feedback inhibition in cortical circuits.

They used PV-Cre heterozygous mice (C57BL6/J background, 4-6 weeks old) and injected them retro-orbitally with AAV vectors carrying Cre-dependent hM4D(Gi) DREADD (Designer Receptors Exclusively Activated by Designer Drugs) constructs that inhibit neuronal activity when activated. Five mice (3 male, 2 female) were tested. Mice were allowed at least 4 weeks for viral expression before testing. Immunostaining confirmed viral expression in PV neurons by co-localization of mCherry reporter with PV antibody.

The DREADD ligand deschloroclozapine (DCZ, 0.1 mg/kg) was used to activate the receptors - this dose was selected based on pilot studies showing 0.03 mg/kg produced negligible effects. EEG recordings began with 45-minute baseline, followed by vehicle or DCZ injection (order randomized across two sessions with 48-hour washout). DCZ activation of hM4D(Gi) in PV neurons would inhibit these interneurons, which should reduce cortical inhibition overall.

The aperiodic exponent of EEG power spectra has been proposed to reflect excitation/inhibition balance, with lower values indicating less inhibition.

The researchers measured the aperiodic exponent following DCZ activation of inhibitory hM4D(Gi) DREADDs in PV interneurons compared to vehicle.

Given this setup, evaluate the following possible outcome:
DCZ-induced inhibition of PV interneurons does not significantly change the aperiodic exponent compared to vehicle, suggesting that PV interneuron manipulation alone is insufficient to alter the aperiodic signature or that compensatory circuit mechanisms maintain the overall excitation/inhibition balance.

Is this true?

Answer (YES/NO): NO